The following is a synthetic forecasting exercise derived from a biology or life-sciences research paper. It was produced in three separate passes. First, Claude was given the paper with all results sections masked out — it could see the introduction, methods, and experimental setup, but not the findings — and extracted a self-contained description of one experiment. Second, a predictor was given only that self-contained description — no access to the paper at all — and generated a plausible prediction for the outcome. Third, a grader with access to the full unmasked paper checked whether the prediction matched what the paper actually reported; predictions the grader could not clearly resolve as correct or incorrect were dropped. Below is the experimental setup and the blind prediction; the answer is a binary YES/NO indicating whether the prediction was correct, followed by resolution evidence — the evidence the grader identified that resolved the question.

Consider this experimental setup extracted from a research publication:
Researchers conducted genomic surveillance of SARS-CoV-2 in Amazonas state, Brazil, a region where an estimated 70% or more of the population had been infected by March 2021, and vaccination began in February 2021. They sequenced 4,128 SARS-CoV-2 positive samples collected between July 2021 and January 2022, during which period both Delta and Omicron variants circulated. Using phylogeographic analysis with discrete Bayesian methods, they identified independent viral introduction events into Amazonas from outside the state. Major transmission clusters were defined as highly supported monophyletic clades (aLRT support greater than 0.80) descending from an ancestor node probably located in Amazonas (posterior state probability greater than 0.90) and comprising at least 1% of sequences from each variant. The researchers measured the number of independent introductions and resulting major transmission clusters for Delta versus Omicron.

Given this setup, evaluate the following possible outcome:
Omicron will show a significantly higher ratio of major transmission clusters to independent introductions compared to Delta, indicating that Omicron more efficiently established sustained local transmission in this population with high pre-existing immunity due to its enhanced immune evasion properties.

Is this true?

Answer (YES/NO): NO